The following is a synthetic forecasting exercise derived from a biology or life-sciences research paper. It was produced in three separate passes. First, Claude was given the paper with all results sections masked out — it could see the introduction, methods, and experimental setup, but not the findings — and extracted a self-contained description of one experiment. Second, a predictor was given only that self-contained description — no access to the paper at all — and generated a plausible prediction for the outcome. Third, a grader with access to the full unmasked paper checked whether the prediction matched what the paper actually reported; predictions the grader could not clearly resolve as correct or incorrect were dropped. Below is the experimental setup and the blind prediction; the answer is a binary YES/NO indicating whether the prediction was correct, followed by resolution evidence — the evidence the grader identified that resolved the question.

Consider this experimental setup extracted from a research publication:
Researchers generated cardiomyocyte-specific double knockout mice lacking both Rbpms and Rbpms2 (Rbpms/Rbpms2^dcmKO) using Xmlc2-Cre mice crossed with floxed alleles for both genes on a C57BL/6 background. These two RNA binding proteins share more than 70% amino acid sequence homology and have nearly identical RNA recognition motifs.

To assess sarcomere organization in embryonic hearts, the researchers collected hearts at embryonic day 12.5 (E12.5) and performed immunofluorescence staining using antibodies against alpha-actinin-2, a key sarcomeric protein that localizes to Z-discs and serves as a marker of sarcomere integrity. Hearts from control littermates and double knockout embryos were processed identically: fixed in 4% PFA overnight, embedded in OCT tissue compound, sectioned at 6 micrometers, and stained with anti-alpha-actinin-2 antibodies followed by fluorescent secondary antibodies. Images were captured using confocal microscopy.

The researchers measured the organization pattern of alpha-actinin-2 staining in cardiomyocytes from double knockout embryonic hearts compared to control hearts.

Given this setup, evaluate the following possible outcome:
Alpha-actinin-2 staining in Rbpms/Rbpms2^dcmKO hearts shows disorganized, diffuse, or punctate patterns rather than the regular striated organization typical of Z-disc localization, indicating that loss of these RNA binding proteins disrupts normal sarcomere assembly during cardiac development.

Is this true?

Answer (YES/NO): YES